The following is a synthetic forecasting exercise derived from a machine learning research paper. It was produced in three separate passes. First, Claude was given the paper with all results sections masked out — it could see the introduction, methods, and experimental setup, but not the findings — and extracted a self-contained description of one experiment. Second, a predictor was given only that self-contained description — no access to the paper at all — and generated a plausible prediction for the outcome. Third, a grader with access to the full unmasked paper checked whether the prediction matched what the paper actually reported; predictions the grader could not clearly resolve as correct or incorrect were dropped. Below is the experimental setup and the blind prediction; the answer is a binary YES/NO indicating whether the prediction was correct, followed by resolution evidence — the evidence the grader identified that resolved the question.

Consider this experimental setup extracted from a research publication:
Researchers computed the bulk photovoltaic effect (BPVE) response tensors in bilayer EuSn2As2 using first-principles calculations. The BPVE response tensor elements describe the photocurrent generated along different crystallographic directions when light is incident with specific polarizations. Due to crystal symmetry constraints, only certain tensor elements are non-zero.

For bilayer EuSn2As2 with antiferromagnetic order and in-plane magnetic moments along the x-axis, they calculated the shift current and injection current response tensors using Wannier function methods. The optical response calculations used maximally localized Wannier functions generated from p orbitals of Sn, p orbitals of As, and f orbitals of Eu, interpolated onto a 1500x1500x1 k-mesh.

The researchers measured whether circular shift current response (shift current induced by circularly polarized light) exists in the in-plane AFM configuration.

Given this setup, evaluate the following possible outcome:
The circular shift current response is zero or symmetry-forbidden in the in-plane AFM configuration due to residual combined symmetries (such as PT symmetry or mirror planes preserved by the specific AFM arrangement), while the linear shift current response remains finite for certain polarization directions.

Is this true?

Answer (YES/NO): NO